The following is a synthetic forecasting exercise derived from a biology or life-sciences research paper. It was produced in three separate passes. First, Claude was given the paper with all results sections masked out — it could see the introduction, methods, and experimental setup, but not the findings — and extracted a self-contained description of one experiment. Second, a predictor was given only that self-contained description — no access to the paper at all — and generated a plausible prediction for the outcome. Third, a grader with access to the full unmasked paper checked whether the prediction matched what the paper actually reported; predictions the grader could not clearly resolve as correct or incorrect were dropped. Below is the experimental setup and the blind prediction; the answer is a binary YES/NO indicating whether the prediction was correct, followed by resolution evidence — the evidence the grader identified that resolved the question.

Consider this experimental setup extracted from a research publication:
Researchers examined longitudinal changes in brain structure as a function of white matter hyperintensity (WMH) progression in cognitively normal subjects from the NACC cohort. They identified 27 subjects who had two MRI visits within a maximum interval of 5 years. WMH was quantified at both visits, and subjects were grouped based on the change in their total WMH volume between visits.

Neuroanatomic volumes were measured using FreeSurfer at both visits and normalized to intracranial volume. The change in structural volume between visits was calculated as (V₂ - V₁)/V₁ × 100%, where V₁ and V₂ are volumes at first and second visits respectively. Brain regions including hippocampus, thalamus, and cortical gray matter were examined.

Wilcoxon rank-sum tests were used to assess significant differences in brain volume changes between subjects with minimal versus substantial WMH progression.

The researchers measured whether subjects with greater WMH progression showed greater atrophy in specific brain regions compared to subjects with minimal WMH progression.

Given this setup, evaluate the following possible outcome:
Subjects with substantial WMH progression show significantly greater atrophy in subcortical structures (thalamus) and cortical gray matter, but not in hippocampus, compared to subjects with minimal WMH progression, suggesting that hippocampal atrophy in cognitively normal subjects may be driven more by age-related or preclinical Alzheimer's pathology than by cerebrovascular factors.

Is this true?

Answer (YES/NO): NO